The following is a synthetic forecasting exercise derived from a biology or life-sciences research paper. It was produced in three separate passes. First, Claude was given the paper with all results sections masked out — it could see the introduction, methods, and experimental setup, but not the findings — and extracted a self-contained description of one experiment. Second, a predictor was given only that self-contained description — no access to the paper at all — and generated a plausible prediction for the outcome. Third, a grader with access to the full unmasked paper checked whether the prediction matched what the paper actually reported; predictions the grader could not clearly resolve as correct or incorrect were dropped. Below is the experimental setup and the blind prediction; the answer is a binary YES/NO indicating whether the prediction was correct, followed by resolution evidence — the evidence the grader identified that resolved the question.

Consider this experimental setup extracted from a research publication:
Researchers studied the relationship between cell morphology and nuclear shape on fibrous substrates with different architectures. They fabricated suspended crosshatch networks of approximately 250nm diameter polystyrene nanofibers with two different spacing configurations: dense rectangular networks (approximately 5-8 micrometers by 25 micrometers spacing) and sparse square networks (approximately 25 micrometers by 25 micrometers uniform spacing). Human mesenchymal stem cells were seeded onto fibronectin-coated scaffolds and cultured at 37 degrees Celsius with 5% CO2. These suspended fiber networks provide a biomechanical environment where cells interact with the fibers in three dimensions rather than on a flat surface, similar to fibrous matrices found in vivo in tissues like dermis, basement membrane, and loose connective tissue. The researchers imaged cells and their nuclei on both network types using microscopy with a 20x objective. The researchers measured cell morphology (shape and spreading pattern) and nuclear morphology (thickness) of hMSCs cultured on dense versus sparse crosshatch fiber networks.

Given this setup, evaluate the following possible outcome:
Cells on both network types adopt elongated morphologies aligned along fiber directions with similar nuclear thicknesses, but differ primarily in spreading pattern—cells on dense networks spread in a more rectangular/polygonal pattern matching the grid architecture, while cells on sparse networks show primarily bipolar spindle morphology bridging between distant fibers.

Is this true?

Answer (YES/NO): NO